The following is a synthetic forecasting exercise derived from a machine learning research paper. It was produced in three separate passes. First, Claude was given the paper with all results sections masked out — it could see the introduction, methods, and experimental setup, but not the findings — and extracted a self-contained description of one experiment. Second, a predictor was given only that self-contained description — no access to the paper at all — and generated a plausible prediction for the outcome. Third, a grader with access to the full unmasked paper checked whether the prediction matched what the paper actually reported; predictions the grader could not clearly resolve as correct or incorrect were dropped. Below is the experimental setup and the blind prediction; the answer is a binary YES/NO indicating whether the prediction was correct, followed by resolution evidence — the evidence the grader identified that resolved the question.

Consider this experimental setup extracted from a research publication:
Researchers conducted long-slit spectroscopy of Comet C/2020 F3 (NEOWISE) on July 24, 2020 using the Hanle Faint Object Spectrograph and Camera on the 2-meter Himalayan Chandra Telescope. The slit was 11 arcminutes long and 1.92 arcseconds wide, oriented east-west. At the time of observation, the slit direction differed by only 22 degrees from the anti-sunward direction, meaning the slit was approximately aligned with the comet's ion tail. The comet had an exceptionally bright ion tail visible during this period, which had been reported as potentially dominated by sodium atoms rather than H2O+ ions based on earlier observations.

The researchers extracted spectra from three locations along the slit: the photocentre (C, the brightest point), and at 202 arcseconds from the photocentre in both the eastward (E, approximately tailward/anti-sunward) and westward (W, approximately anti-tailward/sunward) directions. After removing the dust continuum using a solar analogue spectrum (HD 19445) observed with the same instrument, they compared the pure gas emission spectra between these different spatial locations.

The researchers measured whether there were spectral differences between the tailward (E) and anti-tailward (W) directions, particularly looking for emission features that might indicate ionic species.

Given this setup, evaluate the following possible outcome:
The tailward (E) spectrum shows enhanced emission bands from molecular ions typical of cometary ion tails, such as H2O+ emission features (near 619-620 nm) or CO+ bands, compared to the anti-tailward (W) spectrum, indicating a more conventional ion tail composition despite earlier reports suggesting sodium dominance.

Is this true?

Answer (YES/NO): YES